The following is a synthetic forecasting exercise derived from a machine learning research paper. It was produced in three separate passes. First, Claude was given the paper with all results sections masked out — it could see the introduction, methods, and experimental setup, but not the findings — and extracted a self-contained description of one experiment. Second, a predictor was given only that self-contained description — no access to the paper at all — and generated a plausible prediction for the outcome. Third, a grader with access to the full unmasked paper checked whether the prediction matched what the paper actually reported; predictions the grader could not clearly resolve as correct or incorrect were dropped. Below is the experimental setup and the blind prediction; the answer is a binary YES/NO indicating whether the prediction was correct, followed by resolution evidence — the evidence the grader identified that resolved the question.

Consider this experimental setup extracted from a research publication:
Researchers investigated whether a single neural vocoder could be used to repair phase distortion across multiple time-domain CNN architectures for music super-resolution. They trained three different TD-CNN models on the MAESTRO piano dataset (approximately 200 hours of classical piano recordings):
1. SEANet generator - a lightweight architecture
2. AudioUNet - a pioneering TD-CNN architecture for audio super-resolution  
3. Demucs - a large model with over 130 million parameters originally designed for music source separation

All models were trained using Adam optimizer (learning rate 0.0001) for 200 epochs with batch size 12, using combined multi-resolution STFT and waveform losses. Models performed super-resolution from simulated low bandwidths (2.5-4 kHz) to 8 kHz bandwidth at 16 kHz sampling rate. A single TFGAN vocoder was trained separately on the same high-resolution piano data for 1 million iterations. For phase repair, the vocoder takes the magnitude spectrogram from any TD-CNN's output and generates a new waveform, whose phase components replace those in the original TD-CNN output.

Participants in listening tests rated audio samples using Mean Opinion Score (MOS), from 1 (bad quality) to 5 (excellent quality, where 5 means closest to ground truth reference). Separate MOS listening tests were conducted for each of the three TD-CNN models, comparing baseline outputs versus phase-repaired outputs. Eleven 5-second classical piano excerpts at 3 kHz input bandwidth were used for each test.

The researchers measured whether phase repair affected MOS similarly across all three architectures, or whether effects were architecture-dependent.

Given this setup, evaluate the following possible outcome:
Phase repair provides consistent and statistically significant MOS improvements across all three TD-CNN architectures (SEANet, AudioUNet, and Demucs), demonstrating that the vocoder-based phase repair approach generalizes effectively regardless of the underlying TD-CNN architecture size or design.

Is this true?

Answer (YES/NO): YES